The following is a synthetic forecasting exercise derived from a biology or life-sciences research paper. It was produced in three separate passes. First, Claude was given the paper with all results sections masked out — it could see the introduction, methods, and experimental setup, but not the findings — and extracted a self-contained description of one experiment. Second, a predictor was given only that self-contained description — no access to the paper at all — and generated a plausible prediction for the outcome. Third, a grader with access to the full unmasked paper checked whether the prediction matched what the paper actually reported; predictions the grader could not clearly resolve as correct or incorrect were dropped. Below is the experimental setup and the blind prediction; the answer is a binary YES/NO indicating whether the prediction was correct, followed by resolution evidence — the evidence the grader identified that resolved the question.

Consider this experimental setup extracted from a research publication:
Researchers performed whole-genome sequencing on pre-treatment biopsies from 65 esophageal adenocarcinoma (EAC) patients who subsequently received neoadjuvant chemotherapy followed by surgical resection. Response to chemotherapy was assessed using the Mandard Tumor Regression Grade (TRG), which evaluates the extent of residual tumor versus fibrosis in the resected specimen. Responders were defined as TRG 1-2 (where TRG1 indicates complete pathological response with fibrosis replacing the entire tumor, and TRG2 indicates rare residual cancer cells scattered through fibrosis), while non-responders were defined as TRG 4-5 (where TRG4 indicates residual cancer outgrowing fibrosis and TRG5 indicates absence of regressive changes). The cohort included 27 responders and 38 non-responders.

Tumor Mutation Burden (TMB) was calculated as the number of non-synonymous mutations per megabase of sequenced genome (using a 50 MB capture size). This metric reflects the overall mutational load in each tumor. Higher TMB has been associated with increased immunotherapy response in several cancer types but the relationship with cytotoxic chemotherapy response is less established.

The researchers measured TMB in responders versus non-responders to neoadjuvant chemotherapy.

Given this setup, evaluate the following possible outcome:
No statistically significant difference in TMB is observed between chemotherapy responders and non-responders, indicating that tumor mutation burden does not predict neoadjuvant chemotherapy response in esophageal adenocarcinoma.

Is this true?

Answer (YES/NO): NO